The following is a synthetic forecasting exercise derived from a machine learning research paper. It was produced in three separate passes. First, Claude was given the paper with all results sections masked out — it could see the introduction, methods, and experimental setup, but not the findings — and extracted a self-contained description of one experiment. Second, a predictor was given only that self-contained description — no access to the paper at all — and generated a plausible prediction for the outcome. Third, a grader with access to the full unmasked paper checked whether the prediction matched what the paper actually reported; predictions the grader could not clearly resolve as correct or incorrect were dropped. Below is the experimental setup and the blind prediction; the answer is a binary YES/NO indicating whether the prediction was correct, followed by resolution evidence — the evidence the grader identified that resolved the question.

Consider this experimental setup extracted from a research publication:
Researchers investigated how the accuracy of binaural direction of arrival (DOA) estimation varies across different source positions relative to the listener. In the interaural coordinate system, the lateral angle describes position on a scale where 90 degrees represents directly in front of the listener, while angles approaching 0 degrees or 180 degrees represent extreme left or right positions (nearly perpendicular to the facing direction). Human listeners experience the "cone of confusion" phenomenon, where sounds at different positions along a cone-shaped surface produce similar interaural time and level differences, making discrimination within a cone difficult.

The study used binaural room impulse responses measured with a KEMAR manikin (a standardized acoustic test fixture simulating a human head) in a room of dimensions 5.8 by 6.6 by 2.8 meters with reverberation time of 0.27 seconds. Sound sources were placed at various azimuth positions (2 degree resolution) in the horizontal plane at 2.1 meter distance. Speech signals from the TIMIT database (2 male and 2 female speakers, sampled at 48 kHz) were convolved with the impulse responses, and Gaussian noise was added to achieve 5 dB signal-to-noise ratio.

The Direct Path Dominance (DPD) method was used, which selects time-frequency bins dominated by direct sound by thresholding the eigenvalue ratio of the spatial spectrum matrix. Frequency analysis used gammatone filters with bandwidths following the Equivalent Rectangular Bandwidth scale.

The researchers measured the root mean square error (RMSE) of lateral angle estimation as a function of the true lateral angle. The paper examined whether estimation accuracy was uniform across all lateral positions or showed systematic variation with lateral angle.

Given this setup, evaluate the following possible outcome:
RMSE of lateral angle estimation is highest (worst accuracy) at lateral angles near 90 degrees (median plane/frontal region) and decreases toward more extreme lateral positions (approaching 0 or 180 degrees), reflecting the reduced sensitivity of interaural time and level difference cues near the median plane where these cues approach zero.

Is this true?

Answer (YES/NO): NO